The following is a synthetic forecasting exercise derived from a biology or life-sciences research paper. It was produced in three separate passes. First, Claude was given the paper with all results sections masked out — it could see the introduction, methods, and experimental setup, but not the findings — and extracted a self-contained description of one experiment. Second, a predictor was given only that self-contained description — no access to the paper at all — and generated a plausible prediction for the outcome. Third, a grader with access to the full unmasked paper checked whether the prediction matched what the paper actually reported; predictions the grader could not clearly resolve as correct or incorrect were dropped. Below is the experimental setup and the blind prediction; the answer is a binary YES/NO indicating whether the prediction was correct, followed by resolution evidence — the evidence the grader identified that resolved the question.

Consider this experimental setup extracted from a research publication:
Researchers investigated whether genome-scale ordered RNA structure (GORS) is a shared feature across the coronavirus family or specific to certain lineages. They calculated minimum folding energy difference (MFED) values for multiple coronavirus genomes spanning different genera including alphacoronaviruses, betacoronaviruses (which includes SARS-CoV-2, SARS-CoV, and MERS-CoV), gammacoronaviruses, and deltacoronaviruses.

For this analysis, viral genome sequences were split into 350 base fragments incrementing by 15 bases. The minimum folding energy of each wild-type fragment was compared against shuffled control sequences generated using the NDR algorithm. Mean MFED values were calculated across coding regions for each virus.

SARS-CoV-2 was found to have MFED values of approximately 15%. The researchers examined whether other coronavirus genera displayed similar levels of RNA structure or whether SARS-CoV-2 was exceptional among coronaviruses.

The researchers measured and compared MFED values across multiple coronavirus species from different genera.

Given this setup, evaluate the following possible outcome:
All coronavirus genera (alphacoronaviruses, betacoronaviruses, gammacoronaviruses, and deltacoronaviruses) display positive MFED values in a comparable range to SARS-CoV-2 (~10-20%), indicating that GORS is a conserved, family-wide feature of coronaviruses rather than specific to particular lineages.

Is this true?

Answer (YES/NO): YES